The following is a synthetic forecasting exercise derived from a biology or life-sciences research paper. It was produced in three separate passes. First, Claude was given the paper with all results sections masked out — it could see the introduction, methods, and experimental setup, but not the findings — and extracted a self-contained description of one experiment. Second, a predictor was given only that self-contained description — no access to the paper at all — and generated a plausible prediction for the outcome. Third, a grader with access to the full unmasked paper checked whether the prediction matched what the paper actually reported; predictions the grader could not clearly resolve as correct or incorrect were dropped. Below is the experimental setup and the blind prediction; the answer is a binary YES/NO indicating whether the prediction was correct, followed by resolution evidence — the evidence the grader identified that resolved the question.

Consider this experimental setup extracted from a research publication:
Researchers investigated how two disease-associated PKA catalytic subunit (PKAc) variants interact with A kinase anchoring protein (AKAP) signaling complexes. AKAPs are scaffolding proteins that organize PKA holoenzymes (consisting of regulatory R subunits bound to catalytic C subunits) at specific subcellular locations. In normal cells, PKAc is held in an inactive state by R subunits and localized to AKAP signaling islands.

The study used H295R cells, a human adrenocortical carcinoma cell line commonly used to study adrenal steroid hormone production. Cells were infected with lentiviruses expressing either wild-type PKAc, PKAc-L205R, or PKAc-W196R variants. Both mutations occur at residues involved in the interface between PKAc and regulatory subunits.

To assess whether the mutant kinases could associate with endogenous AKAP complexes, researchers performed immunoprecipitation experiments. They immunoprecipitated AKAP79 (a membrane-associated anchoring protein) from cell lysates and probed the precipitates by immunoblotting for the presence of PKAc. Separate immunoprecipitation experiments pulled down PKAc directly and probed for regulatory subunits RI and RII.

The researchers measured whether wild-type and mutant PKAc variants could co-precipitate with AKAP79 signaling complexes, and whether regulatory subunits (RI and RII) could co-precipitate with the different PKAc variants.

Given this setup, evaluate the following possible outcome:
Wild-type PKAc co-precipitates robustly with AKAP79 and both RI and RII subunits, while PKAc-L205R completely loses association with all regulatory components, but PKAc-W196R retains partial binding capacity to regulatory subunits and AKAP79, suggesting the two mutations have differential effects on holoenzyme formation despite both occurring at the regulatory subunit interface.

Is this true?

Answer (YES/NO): NO